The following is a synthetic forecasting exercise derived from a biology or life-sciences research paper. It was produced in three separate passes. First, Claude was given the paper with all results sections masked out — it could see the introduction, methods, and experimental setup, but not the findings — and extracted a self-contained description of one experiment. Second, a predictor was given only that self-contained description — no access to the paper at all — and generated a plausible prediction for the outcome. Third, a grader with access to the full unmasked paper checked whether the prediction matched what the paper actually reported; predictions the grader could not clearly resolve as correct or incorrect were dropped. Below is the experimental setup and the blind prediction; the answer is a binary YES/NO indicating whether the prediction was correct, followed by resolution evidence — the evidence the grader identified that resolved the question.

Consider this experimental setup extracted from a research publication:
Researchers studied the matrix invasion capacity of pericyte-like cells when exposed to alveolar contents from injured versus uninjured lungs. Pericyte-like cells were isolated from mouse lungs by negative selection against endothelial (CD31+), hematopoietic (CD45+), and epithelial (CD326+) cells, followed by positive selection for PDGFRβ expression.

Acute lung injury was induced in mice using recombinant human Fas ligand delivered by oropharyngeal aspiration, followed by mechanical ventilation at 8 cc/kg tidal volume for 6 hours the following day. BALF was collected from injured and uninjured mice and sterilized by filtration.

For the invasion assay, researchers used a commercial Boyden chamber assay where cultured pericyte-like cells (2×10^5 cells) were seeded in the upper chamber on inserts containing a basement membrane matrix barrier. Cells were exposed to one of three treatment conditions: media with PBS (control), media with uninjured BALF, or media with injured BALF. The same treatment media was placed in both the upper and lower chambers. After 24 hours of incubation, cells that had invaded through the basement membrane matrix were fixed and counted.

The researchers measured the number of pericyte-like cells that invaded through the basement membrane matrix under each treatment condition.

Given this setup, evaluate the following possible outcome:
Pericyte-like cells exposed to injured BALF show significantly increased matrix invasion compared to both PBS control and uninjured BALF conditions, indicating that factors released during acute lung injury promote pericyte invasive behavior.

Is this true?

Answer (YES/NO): NO